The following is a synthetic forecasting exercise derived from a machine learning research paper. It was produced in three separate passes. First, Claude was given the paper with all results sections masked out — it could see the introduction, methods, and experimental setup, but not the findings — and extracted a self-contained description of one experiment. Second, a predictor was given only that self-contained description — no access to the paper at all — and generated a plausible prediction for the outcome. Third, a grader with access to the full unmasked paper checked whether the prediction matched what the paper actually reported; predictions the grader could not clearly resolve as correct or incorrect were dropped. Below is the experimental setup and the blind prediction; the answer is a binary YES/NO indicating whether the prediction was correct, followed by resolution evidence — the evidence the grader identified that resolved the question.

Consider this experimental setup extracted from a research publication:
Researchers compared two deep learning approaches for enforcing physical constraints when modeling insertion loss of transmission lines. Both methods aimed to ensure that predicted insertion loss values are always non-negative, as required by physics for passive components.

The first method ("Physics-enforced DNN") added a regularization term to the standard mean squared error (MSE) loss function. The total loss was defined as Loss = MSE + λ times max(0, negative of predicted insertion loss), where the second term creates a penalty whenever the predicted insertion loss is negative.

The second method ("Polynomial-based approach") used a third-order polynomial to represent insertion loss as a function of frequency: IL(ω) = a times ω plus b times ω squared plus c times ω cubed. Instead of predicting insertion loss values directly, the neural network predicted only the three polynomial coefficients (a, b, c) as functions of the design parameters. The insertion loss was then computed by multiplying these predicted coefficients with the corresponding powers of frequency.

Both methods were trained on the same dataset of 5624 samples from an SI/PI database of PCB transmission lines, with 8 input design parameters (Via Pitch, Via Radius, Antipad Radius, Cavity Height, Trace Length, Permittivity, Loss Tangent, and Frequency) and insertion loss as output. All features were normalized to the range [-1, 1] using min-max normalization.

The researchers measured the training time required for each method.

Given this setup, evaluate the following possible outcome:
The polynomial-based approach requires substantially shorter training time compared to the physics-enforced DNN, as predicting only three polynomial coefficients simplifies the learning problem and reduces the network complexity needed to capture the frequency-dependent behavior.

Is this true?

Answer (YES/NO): YES